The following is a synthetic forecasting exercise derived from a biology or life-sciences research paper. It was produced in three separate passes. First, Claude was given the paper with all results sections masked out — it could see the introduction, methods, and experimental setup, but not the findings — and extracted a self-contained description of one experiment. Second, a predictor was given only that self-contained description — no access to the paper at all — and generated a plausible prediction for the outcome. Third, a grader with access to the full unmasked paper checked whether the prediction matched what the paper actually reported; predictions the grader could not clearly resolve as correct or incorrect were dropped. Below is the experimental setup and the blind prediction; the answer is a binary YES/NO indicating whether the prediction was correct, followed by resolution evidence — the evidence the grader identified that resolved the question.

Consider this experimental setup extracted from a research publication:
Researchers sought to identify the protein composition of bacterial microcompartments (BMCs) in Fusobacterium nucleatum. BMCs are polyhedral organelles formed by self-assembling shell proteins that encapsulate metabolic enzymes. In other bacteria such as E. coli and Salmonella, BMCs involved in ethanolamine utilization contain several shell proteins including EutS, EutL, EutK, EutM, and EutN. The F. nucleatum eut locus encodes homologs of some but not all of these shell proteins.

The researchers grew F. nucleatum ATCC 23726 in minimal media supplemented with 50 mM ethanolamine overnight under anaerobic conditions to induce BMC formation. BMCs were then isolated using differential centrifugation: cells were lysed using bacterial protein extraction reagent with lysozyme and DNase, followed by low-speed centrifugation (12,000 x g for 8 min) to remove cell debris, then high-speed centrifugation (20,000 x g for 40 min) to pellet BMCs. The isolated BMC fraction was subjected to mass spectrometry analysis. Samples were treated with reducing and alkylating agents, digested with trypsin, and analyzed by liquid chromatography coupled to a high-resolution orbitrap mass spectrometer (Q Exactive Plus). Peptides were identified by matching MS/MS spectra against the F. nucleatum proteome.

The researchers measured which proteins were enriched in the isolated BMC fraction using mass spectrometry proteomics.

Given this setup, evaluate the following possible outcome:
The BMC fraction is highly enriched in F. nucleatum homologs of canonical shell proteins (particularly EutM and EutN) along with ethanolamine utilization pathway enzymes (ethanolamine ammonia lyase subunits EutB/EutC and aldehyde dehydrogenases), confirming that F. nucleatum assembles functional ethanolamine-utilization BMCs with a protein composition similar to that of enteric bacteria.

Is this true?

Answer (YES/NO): NO